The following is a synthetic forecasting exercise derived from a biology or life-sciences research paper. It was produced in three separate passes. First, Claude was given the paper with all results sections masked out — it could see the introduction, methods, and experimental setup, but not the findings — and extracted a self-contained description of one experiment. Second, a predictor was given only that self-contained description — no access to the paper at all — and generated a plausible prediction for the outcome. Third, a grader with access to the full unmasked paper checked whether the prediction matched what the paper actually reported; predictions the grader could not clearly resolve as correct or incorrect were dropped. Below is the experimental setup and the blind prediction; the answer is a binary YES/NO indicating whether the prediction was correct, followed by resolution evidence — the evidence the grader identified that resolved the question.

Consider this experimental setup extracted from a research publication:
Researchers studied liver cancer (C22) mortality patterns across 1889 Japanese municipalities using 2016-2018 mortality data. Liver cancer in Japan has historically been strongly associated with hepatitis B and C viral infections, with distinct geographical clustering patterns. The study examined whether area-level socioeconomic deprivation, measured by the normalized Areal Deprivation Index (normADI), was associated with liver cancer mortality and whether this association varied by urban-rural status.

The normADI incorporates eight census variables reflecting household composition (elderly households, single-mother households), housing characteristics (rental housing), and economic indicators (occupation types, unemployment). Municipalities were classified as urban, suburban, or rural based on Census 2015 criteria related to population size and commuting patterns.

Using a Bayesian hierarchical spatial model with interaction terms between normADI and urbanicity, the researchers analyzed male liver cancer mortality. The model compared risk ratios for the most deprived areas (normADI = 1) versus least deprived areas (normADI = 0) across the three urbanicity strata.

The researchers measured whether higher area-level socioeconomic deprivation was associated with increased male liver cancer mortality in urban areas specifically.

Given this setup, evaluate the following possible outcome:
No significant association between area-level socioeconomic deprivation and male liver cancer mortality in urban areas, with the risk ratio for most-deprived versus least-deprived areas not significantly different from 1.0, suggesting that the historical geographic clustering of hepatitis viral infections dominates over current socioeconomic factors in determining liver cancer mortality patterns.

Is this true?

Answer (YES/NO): NO